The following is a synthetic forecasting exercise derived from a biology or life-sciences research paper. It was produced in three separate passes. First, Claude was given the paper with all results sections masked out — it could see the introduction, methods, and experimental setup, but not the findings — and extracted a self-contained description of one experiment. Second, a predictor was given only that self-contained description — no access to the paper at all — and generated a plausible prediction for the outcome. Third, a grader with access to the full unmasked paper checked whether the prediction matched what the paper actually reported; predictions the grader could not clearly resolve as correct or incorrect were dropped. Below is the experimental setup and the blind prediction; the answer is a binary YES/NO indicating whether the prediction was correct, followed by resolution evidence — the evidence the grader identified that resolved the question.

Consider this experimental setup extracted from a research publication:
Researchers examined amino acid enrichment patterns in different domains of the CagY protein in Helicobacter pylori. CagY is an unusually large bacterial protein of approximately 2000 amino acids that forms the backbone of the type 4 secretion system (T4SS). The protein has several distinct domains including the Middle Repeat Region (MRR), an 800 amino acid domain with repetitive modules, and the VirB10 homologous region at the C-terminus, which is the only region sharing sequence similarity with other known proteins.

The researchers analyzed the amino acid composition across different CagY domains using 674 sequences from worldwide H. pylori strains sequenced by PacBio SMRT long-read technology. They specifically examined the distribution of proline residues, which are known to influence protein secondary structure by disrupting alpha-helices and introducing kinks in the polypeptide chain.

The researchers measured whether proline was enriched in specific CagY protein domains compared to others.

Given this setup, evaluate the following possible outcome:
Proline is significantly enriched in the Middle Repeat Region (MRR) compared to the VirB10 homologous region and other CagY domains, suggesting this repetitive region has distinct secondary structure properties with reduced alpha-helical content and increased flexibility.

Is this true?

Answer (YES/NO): NO